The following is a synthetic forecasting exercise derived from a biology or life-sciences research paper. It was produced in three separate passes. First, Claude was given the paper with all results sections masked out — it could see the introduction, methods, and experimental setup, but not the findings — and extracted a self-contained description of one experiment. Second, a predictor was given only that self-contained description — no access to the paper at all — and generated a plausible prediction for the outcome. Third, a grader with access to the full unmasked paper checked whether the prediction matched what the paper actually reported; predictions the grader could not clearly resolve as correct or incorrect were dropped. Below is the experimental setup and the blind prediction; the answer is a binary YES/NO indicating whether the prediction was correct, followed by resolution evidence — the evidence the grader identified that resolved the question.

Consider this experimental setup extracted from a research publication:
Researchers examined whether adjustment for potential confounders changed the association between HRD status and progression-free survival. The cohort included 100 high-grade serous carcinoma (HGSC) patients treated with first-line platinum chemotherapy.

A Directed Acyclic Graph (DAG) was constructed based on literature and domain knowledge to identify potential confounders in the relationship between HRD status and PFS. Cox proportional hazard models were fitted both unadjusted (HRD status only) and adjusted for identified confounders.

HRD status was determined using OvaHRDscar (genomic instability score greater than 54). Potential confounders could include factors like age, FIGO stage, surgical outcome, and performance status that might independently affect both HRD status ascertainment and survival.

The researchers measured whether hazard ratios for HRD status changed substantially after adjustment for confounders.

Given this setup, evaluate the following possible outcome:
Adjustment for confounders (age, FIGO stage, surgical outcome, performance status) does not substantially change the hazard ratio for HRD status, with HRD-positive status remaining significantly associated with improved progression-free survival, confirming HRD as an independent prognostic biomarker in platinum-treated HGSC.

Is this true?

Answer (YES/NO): YES